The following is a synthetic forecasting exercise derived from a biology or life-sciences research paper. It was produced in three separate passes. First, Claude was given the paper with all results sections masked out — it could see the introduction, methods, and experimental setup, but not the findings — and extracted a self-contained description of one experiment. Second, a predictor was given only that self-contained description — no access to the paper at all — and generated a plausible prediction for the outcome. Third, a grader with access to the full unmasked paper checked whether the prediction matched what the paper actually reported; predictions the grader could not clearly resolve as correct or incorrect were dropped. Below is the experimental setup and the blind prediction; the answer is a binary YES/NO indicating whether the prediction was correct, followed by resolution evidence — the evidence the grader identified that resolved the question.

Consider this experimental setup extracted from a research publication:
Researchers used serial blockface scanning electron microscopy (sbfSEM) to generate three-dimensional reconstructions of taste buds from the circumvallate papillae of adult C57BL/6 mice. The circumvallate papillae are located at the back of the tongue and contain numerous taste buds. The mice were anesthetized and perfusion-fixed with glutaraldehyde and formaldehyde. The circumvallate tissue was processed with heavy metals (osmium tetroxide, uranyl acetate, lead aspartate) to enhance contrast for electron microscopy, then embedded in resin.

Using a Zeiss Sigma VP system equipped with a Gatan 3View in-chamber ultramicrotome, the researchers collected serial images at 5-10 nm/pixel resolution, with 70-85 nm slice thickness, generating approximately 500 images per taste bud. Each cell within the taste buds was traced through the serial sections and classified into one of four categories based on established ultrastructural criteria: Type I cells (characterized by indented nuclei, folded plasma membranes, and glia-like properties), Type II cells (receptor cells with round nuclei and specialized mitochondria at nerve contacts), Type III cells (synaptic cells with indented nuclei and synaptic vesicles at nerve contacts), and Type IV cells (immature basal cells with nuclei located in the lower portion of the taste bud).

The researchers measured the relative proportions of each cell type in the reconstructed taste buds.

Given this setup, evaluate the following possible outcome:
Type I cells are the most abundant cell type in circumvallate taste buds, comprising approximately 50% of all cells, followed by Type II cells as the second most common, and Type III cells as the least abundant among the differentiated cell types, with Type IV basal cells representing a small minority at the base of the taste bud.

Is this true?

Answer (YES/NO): YES